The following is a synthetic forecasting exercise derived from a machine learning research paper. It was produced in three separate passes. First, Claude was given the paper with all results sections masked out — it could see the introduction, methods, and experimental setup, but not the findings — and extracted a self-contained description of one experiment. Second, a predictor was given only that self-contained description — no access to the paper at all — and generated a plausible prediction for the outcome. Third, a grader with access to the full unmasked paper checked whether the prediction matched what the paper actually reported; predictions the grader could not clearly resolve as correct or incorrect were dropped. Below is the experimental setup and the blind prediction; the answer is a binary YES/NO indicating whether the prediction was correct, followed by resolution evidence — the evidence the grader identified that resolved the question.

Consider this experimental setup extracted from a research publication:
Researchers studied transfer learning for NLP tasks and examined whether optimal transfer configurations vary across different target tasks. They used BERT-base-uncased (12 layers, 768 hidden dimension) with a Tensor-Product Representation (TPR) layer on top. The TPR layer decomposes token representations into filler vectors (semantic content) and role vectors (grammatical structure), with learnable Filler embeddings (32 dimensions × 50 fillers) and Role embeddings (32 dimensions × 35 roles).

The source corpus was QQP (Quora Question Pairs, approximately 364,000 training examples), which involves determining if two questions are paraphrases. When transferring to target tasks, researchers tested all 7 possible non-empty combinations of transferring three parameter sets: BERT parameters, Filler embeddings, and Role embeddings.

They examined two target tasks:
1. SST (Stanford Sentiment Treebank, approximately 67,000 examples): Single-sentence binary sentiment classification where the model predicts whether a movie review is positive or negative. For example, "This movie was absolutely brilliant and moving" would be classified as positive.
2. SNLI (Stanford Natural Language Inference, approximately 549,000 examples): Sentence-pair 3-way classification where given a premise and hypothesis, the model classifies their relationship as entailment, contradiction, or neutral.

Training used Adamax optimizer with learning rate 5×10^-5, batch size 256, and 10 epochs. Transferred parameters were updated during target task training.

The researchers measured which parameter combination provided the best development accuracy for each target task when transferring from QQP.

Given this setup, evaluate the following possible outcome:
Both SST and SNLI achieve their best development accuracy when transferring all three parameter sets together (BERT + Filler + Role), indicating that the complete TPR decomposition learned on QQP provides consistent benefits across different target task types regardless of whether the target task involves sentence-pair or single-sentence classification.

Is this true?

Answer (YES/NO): NO